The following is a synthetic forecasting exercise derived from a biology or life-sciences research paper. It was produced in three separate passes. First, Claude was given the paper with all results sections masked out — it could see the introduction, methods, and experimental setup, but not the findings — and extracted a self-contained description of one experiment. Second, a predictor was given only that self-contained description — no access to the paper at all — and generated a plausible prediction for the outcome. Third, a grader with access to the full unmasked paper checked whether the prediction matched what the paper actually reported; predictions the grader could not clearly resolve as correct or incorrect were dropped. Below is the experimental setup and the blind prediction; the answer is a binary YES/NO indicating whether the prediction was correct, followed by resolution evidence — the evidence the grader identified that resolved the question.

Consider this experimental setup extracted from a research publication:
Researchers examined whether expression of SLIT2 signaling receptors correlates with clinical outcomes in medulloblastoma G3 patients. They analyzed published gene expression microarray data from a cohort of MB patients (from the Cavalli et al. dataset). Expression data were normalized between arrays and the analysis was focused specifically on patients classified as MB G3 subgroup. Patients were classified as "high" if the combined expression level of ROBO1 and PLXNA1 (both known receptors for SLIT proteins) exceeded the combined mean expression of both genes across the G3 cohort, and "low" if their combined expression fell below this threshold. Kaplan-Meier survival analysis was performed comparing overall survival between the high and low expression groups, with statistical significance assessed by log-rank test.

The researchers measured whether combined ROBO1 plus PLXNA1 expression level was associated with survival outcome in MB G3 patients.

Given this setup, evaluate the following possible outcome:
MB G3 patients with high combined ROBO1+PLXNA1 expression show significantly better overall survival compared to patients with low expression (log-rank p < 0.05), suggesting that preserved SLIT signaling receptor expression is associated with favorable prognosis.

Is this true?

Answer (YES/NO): NO